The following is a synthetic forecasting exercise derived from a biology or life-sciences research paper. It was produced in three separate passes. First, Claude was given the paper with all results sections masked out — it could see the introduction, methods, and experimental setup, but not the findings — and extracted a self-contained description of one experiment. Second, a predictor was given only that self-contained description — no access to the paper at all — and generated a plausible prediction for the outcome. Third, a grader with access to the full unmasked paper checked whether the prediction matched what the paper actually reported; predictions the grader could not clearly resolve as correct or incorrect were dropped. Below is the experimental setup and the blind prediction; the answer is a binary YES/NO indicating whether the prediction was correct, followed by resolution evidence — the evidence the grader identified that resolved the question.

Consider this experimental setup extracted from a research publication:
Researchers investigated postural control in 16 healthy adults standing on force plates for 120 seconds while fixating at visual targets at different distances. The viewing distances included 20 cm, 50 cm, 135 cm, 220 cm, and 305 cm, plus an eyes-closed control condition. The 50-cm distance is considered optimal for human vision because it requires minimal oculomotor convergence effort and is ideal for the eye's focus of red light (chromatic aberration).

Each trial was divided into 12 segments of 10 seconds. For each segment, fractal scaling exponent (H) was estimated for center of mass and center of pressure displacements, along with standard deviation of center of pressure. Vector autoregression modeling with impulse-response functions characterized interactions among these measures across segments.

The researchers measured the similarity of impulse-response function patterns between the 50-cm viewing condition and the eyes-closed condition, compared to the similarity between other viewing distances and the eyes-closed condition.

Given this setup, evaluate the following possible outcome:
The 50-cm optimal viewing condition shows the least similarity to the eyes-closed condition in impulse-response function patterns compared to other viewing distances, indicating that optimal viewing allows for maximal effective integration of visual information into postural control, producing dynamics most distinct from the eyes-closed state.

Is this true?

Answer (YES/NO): NO